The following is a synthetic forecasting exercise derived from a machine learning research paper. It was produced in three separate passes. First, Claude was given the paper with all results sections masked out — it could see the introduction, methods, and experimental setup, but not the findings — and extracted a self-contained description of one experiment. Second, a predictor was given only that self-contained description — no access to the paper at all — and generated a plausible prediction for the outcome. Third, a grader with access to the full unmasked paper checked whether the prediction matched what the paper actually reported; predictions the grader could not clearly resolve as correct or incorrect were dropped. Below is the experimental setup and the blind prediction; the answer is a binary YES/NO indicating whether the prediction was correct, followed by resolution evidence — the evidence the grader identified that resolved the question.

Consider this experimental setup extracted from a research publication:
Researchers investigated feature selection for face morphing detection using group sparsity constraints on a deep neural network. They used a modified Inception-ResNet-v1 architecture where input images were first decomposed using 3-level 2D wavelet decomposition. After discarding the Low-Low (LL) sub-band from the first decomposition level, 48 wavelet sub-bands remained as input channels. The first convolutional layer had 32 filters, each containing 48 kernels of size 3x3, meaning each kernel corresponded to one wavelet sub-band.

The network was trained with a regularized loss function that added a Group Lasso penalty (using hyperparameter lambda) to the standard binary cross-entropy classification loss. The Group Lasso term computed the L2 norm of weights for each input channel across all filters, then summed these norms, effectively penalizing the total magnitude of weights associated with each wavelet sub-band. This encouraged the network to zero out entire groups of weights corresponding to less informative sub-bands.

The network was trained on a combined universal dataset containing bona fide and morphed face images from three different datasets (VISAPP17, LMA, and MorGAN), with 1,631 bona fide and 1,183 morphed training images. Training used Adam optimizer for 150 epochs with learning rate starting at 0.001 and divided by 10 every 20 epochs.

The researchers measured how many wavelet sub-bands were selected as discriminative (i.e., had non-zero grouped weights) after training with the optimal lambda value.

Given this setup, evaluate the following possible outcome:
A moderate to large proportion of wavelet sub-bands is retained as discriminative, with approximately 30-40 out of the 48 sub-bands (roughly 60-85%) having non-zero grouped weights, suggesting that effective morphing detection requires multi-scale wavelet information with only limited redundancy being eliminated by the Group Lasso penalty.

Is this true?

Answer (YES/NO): NO